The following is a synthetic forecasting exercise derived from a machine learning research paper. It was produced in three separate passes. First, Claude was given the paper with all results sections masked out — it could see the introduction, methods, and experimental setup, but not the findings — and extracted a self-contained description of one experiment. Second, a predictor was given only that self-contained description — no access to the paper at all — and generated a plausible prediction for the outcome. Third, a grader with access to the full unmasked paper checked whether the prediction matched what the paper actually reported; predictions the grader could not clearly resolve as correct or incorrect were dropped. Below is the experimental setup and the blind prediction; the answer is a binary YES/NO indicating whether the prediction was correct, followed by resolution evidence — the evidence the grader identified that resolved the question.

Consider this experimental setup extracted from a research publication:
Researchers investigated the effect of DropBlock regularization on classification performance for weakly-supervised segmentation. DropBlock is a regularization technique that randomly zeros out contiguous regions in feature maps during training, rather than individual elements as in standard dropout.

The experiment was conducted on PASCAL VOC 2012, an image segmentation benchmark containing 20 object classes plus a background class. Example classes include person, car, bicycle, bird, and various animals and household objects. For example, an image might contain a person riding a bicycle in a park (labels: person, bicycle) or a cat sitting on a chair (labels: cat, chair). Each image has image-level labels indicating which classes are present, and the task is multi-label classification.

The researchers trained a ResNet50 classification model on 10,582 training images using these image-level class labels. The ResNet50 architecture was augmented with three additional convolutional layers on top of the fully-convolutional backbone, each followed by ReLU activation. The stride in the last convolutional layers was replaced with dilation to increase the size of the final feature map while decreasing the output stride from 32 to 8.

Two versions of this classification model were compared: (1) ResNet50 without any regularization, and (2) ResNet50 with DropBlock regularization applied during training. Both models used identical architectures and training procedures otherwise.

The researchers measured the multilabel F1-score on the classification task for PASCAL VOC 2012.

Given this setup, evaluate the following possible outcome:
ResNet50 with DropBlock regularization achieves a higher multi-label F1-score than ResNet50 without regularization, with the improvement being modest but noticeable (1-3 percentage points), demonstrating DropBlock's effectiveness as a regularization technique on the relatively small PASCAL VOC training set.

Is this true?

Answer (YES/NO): NO